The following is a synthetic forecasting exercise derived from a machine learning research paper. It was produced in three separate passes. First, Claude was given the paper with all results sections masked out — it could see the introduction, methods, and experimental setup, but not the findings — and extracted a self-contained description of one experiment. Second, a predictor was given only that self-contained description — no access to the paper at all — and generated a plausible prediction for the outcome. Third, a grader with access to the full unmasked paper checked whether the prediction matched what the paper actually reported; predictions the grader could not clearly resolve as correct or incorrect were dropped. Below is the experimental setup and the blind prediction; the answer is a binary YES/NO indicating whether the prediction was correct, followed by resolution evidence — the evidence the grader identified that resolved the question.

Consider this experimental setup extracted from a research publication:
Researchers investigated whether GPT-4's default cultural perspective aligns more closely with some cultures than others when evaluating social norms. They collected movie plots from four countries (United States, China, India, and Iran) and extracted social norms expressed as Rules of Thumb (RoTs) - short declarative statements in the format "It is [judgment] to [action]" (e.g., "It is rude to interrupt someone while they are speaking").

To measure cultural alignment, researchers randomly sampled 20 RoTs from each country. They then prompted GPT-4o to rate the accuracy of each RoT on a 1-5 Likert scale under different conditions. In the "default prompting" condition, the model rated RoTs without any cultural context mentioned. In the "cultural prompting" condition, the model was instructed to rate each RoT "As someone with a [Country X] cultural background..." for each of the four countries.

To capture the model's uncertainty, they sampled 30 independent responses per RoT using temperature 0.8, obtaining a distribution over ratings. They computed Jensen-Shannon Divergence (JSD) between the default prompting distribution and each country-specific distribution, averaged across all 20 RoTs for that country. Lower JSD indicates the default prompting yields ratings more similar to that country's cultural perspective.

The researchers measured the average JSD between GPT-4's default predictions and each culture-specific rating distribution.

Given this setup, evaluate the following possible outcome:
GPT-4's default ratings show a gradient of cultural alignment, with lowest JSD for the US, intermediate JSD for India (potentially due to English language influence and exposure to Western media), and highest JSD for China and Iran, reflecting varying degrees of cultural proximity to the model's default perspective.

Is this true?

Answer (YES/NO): NO